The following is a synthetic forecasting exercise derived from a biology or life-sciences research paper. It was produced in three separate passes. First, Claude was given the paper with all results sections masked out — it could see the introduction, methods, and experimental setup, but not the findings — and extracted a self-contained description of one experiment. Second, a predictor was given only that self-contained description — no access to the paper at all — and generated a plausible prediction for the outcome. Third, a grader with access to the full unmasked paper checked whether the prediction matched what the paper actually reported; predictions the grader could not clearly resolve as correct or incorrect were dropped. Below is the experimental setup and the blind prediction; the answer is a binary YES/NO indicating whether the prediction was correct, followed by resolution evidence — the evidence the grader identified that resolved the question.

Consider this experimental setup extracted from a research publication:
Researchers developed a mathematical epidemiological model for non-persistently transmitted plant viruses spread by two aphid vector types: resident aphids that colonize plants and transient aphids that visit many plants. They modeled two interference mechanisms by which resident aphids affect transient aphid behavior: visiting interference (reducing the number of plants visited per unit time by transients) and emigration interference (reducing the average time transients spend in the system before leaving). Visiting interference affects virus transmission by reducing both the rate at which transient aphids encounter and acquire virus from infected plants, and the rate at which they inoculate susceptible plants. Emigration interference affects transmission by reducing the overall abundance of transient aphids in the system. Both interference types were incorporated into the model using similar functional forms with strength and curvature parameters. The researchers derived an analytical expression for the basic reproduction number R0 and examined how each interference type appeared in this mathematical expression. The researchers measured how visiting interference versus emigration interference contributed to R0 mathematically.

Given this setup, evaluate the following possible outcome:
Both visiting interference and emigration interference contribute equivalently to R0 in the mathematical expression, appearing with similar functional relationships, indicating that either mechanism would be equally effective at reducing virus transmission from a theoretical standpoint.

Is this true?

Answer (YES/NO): NO